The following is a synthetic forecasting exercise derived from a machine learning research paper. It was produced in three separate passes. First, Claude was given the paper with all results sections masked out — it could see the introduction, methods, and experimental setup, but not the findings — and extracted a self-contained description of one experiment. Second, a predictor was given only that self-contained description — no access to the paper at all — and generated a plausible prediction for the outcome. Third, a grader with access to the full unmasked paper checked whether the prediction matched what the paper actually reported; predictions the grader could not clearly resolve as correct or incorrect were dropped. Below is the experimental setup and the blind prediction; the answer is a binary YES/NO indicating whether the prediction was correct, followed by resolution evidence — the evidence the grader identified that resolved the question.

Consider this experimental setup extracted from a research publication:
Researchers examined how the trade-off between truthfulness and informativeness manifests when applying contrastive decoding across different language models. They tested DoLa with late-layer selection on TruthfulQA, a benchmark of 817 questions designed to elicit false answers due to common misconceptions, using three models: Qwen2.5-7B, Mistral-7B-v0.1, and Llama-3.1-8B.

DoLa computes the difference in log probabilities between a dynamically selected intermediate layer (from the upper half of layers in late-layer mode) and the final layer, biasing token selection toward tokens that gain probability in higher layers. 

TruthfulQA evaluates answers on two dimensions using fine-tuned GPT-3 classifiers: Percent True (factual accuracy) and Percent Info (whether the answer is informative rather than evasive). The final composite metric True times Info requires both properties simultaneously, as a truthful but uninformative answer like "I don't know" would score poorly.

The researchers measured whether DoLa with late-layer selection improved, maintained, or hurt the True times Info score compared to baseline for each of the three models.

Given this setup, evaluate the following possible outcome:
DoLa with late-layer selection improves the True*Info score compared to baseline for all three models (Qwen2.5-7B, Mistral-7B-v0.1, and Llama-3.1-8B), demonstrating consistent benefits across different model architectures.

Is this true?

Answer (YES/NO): NO